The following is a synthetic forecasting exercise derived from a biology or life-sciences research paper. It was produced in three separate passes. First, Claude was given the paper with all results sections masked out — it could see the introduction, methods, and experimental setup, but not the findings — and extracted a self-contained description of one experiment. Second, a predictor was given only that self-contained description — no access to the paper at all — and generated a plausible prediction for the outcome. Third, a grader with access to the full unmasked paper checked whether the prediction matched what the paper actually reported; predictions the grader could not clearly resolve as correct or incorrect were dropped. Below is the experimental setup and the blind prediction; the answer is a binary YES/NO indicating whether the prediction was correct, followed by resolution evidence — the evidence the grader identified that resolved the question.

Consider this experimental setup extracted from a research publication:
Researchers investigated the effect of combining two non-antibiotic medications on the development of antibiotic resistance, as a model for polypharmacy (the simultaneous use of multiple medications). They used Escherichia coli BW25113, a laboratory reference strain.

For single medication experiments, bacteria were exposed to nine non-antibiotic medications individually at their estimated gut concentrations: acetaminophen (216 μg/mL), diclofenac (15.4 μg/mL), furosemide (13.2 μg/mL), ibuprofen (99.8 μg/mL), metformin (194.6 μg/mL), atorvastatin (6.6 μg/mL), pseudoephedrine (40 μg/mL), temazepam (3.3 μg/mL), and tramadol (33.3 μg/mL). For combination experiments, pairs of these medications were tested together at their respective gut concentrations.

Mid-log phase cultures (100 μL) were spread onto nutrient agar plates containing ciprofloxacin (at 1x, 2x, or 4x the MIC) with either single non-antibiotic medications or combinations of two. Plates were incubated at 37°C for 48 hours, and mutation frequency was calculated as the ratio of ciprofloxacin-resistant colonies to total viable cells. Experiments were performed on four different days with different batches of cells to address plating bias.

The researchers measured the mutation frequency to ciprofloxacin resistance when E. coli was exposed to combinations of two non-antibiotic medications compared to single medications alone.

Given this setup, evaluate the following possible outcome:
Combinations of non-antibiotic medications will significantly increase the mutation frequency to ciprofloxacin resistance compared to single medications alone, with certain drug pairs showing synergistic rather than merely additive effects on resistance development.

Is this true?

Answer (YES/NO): NO